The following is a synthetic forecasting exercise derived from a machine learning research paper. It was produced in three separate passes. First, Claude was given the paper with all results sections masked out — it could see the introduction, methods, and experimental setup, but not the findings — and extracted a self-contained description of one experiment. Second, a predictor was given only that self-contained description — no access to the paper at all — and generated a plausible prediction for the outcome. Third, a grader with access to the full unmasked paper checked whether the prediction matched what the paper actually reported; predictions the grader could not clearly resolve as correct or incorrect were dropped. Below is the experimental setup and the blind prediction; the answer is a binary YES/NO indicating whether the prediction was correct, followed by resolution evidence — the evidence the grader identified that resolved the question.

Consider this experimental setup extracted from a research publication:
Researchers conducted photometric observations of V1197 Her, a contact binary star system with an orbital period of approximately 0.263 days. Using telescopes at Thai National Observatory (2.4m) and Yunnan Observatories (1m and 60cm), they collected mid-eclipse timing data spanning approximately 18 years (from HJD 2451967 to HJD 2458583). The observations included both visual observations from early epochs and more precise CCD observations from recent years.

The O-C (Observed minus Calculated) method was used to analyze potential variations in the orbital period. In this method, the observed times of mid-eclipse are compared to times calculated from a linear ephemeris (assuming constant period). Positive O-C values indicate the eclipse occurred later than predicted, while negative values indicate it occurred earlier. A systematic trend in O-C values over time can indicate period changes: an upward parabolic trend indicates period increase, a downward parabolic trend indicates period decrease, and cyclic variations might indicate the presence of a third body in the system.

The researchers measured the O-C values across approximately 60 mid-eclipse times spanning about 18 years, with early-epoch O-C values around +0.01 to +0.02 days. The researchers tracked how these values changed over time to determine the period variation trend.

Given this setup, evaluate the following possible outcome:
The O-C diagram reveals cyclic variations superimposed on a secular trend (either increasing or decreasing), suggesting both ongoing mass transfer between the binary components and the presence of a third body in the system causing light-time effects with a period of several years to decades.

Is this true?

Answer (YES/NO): NO